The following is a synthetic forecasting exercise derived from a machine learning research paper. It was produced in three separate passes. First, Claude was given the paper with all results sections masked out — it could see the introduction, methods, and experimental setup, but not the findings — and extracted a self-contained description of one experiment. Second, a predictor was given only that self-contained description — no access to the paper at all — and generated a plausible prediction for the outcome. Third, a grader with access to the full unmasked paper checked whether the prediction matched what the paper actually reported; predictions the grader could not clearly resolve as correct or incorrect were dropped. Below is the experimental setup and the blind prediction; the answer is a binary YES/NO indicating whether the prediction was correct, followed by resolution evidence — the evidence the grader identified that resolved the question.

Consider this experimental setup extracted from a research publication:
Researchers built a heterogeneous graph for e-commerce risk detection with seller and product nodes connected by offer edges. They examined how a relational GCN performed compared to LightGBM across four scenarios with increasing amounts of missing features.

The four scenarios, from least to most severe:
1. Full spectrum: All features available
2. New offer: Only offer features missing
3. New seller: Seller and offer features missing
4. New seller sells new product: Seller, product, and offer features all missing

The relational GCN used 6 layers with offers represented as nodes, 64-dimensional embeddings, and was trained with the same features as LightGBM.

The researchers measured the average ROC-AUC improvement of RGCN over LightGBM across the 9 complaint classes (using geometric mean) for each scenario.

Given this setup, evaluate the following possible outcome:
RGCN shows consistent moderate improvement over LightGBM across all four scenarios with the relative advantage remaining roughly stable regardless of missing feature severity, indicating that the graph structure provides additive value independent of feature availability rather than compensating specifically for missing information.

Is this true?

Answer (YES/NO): NO